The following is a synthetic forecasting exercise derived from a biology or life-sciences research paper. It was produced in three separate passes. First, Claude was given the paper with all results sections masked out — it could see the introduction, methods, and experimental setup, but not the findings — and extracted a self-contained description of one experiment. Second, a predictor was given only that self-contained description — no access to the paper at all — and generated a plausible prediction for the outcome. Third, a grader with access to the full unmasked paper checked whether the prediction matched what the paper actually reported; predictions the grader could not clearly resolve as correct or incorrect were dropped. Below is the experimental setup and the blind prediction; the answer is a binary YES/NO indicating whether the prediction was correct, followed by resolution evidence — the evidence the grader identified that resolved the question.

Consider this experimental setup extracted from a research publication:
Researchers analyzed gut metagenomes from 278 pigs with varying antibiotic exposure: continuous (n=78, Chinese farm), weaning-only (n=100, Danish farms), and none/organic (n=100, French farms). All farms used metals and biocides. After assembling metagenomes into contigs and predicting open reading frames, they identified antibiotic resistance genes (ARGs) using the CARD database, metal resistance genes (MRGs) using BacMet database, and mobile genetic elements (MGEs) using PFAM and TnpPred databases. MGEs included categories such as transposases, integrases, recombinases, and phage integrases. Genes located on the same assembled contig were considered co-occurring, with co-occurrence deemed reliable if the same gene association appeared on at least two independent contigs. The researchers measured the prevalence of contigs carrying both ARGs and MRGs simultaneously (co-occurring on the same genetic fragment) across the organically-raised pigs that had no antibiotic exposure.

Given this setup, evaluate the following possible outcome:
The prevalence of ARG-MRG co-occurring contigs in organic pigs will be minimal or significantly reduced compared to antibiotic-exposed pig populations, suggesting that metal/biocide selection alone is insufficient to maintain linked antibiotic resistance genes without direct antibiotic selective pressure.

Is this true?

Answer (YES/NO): NO